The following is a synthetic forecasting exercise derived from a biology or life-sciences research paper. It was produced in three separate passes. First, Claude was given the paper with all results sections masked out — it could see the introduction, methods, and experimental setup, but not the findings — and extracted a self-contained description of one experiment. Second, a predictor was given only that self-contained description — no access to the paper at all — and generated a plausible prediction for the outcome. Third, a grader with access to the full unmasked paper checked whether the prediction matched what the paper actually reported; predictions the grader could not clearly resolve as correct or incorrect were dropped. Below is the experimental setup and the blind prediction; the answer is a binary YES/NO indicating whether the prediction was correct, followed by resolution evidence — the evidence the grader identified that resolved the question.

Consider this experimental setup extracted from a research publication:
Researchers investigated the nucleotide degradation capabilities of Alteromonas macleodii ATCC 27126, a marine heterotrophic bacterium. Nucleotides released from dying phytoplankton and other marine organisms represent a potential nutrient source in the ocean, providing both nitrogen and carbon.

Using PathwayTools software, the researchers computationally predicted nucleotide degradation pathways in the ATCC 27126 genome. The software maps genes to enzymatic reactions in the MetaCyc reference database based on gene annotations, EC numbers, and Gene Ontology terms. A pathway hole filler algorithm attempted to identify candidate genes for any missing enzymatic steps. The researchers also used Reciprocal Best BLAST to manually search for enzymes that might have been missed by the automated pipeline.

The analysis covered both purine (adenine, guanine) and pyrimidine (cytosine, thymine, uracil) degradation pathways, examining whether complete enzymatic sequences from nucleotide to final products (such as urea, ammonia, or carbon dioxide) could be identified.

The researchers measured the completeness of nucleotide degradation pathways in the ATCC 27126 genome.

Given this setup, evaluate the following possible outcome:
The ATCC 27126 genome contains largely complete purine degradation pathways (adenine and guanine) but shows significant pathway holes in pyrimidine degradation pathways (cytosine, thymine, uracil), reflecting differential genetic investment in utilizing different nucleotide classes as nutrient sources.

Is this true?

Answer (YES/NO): NO